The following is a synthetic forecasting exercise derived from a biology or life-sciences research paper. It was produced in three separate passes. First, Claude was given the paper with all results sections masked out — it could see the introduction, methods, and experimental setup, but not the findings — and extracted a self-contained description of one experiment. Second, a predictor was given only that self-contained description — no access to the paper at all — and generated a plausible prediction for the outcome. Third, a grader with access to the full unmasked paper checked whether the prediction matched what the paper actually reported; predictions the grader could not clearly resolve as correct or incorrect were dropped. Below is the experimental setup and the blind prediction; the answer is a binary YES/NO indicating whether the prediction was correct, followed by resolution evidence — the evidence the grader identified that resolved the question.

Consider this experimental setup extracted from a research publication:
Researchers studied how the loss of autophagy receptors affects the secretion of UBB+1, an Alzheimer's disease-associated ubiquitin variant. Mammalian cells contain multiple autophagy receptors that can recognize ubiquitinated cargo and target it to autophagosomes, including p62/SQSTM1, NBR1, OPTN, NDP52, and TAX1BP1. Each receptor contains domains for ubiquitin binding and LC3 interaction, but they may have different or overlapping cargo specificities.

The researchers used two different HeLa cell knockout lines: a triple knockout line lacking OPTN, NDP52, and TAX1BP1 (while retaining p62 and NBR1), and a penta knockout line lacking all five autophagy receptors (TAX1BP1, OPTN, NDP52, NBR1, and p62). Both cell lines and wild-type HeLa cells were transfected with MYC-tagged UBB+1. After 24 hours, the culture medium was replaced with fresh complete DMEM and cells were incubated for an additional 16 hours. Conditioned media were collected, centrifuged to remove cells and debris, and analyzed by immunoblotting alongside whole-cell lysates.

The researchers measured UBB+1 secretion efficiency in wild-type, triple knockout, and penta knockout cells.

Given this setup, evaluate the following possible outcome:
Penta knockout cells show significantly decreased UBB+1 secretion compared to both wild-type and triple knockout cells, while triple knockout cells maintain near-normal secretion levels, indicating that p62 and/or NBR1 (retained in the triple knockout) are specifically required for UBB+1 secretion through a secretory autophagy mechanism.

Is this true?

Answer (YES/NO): YES